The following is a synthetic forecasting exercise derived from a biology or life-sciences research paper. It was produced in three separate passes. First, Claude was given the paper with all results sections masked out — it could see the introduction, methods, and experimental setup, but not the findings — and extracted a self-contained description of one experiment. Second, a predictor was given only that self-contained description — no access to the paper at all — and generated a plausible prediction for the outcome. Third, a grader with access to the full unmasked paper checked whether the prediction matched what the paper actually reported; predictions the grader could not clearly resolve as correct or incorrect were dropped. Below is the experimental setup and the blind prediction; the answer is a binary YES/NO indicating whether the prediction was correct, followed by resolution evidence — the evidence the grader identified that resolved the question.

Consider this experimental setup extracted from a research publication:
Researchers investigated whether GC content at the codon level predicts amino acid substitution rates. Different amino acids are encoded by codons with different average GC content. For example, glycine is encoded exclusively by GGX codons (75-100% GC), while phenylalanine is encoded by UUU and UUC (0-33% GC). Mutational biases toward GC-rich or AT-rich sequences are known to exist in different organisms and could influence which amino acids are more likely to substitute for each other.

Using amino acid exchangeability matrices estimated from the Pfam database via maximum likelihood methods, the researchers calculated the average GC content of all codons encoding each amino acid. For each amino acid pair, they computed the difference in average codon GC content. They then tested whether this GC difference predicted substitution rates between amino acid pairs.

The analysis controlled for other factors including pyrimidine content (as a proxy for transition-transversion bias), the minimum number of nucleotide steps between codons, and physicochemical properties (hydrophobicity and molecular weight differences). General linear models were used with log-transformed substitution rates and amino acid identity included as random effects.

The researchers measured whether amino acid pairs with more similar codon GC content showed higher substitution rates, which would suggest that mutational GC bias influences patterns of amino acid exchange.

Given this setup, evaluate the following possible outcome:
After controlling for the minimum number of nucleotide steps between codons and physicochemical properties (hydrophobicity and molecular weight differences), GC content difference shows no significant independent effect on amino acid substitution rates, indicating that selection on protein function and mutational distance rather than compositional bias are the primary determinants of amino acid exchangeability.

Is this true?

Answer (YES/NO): YES